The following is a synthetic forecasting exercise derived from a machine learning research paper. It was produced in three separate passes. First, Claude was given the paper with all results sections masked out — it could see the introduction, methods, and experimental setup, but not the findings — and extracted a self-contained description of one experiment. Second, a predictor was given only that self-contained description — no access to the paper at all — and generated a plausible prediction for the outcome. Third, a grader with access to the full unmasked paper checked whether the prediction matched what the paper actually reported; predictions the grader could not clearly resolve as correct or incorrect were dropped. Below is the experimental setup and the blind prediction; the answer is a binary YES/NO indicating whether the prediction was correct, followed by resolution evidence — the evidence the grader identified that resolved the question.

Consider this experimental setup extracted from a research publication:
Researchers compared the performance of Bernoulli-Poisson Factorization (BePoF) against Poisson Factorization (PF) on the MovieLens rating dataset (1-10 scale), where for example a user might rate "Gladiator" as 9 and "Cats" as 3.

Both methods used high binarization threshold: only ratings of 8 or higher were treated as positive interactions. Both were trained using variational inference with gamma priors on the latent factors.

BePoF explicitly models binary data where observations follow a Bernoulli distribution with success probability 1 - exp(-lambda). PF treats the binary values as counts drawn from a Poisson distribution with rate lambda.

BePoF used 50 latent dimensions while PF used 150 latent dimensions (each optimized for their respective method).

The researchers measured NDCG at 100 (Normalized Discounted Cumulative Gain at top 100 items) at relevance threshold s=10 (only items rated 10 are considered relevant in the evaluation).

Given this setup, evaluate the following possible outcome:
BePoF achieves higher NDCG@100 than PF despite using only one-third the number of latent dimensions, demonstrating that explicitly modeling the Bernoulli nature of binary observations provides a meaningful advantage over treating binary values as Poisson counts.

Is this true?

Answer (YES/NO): NO